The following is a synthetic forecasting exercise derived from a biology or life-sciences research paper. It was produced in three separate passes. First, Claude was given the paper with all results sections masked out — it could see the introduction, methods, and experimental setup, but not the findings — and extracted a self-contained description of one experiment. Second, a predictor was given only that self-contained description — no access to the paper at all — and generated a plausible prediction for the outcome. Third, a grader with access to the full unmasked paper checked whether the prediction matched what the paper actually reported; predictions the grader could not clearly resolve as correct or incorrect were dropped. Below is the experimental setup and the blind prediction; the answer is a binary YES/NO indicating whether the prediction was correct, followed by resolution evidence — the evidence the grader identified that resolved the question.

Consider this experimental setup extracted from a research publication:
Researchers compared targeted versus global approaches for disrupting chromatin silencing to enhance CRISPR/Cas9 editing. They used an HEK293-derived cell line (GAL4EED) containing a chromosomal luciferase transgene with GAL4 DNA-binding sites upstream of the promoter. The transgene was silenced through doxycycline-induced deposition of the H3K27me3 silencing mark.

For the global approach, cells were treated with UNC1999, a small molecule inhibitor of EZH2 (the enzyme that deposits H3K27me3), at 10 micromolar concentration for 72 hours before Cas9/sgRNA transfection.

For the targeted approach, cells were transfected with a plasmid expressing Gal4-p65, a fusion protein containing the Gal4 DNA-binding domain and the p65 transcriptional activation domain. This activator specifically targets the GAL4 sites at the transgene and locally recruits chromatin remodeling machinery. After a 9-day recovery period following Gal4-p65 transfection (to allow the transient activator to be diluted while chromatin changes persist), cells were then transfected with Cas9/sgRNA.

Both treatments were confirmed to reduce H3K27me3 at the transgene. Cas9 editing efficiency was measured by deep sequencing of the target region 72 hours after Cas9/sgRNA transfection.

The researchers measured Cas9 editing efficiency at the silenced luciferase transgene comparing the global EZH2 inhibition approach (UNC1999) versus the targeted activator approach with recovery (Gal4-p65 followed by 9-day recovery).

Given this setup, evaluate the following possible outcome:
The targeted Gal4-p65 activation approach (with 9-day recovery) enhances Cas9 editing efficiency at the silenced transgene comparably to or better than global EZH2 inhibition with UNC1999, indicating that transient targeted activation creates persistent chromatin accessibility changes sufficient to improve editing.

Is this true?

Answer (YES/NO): YES